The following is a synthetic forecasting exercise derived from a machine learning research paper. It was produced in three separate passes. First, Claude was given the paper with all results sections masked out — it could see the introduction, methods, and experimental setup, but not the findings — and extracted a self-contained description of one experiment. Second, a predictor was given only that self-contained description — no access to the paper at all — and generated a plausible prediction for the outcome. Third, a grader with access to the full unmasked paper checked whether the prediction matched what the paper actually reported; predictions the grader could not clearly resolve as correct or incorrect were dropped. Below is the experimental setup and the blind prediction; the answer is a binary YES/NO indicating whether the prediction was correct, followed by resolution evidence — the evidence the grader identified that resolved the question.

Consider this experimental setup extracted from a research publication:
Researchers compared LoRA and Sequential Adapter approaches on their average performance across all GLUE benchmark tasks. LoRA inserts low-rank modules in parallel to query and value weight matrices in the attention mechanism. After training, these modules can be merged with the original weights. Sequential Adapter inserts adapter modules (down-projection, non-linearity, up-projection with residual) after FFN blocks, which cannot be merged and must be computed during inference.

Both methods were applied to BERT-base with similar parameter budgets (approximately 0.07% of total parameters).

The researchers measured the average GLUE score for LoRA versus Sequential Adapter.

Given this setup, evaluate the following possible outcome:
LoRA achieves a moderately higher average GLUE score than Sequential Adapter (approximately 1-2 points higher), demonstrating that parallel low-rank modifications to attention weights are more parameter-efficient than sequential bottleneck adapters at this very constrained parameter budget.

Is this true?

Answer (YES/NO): NO